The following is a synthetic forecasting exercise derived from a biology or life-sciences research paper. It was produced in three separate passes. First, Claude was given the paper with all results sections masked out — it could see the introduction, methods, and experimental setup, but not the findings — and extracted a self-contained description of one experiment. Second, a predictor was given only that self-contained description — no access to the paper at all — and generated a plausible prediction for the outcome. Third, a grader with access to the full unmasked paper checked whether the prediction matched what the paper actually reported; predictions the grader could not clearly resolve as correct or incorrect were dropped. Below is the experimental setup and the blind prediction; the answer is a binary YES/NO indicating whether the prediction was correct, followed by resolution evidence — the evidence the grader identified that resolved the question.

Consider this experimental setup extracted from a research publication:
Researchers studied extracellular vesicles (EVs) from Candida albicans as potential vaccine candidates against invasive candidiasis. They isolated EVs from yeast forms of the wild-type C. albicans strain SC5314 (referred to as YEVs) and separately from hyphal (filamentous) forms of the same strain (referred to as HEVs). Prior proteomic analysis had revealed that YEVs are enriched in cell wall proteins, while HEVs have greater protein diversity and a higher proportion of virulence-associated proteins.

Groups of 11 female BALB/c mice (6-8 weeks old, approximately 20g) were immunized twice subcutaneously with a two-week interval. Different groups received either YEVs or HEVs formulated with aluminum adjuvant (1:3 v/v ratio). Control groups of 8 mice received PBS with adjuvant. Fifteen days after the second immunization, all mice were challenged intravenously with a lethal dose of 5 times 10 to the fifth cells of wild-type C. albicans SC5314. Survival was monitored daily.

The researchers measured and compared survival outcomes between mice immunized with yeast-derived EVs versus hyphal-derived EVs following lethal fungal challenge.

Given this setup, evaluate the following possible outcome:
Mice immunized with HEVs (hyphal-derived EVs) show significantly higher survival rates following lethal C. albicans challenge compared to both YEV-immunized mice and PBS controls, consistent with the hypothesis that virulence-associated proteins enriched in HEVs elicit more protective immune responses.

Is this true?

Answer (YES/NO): NO